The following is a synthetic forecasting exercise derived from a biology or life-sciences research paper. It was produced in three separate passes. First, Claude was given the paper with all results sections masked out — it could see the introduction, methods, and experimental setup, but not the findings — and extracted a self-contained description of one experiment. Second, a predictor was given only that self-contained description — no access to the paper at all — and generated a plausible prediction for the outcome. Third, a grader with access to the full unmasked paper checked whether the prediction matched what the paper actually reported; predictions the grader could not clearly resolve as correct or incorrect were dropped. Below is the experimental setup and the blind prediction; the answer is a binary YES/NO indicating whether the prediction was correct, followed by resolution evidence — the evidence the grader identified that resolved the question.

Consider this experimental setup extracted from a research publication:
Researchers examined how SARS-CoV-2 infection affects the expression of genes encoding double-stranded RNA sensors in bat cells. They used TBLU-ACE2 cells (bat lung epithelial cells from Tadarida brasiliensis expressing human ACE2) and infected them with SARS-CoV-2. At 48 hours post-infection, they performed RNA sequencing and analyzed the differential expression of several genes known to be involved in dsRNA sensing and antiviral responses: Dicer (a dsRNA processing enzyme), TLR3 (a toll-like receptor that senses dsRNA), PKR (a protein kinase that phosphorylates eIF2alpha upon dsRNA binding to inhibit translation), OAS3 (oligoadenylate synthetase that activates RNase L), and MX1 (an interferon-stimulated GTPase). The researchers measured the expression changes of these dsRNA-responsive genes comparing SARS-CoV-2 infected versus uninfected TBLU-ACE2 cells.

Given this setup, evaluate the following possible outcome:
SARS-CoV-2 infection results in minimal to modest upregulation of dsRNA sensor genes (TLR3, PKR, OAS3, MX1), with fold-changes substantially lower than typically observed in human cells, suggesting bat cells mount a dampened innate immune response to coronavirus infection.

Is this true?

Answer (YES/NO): NO